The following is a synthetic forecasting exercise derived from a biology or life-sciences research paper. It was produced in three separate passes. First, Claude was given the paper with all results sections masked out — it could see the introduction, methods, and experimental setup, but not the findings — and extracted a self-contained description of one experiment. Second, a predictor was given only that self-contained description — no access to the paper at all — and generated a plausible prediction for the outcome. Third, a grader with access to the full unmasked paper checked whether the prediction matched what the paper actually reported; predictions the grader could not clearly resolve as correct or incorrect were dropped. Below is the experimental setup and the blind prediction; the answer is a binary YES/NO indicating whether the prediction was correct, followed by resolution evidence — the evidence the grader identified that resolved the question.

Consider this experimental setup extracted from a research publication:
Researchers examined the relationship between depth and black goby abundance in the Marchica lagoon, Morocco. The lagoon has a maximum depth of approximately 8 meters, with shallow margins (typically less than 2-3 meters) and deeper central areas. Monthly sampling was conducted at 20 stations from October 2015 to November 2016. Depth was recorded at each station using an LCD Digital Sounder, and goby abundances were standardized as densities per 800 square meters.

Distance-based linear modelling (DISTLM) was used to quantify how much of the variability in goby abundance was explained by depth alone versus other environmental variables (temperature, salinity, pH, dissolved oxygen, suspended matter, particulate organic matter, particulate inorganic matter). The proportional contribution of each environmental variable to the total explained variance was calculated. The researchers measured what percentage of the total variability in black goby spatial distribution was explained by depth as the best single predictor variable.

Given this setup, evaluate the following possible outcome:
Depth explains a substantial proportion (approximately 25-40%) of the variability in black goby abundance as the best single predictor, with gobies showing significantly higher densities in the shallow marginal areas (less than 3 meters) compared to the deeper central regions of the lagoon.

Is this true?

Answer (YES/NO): YES